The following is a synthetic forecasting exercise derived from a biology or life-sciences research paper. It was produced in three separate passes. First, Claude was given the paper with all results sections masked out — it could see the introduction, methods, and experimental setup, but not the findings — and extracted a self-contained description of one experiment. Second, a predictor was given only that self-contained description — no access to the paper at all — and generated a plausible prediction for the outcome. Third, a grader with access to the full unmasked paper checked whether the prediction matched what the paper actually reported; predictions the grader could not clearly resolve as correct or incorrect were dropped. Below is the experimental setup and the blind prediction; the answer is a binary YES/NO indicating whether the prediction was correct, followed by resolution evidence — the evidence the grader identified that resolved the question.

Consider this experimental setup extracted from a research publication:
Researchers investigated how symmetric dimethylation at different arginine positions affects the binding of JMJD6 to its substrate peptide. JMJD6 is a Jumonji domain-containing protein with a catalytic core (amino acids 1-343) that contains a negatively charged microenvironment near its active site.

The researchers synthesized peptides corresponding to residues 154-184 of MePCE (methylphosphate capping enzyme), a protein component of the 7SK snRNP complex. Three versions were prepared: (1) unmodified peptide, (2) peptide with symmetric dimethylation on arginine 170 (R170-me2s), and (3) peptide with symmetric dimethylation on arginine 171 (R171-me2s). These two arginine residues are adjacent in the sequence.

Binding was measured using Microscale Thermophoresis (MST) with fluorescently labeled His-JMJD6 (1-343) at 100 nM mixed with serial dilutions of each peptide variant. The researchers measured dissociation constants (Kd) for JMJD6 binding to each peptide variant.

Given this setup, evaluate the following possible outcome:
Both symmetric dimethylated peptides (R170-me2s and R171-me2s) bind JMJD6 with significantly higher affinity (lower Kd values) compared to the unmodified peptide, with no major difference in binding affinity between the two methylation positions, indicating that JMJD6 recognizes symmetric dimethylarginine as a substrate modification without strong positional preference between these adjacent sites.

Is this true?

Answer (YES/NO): NO